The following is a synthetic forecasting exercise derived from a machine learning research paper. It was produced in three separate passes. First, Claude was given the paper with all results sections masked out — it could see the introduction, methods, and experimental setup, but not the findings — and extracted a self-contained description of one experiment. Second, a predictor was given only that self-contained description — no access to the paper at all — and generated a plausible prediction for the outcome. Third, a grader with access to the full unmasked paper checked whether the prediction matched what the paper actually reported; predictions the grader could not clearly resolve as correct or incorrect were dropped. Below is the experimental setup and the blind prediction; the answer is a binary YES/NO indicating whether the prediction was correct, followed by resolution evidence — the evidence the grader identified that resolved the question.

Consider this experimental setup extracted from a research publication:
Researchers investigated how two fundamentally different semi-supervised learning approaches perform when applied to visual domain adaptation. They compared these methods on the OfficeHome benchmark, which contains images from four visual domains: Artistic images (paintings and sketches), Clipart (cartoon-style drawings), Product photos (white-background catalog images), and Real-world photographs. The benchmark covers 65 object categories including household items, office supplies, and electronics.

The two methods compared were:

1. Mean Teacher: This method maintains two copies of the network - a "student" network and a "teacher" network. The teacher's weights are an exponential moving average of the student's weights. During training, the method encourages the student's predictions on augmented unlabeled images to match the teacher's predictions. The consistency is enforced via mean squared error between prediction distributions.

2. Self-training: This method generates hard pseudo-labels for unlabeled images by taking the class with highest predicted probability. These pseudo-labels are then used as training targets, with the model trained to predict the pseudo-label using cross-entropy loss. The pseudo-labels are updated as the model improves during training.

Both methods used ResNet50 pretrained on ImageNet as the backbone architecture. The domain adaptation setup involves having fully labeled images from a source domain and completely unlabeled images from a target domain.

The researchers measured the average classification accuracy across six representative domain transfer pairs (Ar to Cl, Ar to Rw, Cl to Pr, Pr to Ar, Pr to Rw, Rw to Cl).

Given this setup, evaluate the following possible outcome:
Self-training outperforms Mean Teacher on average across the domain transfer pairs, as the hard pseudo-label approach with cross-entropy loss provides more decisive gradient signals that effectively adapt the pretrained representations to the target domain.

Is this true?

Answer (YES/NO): YES